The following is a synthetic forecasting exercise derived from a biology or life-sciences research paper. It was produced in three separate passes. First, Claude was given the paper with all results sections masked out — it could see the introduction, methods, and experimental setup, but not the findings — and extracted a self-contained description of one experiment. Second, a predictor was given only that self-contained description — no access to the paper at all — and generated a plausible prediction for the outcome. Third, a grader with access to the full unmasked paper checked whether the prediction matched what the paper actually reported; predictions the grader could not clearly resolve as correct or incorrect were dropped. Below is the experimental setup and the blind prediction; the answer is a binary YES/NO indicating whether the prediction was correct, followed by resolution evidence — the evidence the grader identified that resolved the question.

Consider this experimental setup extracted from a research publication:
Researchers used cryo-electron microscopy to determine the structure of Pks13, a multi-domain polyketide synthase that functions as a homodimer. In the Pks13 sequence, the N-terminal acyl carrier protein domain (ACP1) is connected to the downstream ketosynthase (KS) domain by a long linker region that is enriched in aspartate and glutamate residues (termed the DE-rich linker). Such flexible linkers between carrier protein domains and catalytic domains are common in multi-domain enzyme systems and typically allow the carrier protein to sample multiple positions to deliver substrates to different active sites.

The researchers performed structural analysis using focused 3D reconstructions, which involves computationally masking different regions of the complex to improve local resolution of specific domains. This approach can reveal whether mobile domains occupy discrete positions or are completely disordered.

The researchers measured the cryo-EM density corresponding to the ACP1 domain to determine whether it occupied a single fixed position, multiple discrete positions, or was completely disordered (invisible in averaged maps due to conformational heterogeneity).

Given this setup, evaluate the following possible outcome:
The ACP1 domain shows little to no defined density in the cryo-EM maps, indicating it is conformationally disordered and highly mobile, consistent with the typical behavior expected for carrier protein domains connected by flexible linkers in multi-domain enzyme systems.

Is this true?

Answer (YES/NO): NO